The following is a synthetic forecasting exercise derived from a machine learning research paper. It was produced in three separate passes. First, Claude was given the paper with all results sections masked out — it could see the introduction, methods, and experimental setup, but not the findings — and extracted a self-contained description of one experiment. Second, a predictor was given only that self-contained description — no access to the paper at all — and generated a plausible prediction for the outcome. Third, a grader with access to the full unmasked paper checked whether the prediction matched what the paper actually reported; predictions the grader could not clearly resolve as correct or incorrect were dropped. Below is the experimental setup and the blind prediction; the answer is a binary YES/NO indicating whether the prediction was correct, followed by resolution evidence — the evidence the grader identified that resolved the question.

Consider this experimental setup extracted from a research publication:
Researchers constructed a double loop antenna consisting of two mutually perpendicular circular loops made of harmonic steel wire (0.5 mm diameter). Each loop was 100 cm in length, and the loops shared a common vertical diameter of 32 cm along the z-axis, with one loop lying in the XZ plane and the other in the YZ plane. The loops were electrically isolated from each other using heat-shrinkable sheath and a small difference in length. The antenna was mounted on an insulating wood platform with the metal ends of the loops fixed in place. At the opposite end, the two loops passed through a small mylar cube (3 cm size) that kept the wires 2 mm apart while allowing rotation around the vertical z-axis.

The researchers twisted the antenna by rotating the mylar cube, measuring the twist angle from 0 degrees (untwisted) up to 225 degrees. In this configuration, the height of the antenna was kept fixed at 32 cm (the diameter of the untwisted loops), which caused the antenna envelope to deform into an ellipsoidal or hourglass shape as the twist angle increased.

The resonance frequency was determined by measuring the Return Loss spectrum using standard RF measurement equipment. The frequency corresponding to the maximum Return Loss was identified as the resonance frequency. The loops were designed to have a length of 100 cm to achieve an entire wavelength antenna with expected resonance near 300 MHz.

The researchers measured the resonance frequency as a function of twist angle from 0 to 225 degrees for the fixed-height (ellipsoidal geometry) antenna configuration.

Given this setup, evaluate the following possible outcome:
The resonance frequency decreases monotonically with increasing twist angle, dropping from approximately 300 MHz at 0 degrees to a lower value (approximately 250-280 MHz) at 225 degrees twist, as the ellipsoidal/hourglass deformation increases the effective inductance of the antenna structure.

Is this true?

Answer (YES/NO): NO